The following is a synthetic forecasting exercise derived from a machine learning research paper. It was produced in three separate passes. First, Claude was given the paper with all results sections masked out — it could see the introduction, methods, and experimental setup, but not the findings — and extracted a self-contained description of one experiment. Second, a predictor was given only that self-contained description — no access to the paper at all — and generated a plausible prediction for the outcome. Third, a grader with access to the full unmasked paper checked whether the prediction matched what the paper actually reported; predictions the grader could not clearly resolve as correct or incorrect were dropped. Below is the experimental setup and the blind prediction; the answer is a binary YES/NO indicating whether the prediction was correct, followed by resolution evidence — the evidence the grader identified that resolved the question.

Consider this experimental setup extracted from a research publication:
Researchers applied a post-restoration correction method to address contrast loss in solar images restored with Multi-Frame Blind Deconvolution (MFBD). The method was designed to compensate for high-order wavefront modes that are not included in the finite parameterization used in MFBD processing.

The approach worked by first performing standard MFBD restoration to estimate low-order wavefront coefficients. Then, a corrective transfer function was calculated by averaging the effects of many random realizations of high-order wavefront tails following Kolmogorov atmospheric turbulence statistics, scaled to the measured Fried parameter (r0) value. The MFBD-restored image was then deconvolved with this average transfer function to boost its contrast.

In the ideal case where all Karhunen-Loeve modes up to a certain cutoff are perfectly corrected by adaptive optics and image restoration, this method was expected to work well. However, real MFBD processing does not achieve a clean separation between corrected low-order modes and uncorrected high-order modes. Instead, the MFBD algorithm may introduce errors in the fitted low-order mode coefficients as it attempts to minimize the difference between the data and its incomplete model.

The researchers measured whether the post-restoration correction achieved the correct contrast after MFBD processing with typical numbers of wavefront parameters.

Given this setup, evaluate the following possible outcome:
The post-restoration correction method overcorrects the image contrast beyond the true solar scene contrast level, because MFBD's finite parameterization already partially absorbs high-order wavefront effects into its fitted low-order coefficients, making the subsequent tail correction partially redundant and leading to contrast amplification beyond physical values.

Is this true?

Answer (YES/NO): YES